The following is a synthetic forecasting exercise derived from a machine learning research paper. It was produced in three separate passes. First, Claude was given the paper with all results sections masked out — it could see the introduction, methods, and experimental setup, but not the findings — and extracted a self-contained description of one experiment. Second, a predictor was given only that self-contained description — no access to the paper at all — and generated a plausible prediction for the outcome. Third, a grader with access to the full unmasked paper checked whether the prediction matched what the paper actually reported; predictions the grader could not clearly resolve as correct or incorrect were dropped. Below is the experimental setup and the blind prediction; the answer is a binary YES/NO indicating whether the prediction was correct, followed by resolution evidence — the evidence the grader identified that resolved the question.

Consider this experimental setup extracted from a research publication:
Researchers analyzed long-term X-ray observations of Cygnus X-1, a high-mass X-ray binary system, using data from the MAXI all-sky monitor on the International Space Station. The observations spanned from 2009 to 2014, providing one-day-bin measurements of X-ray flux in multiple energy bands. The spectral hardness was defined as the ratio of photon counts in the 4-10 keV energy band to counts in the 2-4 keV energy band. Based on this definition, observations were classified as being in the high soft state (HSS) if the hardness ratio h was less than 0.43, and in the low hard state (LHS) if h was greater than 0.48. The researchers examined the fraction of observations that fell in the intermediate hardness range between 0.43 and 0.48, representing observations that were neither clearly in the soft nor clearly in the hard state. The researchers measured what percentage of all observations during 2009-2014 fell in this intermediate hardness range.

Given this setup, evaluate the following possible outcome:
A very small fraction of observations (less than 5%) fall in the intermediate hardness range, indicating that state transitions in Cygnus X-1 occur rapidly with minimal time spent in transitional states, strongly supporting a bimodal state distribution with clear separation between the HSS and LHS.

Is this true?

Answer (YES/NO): YES